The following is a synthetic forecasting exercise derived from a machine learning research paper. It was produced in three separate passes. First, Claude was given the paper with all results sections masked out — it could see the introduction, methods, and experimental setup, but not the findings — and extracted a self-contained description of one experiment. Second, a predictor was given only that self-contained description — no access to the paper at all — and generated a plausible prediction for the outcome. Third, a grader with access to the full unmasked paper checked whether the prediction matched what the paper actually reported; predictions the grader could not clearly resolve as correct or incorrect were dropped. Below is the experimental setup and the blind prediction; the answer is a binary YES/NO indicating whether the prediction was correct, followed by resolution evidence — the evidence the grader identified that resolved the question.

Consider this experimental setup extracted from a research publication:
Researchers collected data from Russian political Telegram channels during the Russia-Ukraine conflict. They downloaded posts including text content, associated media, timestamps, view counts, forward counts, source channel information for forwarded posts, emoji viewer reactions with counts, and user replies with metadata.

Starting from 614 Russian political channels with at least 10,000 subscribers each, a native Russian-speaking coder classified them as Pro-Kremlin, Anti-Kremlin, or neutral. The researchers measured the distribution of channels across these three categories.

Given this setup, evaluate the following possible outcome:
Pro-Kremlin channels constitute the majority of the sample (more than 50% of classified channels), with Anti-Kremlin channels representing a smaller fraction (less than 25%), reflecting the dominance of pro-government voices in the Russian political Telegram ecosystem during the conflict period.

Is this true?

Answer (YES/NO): YES